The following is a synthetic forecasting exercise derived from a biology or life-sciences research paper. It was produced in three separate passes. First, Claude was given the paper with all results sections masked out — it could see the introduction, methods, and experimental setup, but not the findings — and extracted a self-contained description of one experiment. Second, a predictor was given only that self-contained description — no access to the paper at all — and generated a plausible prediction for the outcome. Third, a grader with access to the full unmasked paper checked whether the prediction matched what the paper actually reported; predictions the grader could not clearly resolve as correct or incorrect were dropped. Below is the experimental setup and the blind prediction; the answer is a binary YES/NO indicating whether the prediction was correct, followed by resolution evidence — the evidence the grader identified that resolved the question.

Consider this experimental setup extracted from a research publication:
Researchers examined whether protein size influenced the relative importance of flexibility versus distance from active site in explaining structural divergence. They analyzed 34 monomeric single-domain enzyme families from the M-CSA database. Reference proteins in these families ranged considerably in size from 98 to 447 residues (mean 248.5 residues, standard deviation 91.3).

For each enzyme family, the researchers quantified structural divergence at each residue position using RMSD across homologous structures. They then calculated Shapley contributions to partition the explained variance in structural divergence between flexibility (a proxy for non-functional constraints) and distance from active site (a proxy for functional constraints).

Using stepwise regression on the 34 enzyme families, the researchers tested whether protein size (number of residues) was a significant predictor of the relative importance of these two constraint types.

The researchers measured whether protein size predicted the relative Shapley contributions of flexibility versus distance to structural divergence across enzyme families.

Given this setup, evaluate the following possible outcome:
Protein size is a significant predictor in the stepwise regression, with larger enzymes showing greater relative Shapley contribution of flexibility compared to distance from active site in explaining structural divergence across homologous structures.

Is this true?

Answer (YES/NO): NO